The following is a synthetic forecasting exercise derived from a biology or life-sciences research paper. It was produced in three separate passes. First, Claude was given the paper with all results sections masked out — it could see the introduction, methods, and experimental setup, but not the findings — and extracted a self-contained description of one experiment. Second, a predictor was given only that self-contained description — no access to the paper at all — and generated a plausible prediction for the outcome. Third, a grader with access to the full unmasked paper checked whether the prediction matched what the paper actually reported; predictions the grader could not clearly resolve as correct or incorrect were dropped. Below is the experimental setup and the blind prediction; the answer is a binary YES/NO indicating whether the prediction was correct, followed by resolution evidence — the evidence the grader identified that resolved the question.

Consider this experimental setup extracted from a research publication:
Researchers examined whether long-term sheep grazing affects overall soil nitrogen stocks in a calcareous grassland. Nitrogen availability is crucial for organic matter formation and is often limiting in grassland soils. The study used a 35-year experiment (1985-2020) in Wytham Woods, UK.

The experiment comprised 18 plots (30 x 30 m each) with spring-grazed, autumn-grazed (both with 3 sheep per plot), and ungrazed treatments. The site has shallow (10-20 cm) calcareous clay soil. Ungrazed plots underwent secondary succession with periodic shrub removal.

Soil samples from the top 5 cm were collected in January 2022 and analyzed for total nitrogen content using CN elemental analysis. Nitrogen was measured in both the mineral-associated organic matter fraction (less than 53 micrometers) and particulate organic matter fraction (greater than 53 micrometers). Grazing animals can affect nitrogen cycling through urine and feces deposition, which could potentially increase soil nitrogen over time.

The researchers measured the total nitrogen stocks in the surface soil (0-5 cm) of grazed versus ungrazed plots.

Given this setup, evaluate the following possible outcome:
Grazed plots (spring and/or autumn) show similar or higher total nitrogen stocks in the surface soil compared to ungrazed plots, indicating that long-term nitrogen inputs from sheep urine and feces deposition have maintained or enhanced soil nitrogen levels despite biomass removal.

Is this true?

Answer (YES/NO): YES